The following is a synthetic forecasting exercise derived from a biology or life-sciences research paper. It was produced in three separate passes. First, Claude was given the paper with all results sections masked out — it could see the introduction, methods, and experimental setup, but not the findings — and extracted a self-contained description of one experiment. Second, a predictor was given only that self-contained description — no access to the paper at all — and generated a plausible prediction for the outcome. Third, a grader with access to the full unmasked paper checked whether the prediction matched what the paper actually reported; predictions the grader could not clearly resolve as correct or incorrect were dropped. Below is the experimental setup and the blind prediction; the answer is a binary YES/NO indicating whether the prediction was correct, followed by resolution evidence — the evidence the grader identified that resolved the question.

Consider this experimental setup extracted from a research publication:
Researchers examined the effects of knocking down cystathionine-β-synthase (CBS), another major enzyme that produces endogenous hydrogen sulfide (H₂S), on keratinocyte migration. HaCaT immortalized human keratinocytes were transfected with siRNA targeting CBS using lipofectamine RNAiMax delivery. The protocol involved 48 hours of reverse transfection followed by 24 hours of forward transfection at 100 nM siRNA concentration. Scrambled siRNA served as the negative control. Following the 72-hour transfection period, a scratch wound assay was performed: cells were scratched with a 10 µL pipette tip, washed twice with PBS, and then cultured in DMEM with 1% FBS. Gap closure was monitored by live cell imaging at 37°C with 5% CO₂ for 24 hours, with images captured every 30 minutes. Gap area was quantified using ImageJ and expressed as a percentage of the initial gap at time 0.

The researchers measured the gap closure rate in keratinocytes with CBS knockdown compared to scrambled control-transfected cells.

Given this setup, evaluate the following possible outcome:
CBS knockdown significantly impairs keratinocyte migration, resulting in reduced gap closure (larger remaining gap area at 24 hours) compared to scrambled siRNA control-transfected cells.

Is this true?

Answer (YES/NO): NO